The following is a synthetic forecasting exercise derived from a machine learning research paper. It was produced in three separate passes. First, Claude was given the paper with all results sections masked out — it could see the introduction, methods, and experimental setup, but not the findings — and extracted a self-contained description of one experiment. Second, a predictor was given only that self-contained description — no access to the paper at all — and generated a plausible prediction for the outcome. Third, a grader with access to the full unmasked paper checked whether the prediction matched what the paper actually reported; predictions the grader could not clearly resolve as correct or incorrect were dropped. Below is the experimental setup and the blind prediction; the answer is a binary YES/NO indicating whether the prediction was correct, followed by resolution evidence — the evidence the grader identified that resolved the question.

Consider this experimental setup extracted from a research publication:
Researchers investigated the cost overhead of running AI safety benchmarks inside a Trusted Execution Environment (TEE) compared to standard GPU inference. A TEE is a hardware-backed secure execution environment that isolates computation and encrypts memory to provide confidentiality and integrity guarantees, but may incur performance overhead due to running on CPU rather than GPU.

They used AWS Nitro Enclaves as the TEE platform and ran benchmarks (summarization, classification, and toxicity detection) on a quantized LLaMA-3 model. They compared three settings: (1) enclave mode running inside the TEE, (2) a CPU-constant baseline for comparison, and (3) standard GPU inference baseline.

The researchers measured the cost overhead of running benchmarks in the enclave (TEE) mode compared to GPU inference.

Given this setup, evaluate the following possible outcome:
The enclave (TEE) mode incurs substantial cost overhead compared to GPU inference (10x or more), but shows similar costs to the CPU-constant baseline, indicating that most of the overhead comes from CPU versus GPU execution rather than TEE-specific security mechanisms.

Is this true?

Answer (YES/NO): NO